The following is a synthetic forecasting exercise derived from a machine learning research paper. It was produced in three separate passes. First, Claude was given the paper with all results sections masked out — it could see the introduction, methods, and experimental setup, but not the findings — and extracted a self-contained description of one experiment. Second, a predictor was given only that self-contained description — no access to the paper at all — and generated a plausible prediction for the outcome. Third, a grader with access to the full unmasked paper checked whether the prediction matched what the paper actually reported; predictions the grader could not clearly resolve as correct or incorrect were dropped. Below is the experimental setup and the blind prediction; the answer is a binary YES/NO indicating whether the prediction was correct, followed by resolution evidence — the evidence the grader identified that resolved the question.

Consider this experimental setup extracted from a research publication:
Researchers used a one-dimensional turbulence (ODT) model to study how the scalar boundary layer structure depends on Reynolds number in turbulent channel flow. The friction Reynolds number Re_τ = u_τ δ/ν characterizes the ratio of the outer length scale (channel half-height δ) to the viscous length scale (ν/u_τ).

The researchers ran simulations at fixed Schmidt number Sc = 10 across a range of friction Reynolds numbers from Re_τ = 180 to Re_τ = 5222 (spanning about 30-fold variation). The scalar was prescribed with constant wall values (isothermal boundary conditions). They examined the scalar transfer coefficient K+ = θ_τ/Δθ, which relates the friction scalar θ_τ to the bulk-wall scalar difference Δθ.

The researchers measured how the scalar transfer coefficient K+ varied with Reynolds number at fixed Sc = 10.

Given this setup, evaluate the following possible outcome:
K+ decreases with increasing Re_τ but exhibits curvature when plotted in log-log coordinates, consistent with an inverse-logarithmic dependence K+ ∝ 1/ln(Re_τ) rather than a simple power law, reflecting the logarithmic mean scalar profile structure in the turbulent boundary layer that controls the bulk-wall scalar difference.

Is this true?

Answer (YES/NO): YES